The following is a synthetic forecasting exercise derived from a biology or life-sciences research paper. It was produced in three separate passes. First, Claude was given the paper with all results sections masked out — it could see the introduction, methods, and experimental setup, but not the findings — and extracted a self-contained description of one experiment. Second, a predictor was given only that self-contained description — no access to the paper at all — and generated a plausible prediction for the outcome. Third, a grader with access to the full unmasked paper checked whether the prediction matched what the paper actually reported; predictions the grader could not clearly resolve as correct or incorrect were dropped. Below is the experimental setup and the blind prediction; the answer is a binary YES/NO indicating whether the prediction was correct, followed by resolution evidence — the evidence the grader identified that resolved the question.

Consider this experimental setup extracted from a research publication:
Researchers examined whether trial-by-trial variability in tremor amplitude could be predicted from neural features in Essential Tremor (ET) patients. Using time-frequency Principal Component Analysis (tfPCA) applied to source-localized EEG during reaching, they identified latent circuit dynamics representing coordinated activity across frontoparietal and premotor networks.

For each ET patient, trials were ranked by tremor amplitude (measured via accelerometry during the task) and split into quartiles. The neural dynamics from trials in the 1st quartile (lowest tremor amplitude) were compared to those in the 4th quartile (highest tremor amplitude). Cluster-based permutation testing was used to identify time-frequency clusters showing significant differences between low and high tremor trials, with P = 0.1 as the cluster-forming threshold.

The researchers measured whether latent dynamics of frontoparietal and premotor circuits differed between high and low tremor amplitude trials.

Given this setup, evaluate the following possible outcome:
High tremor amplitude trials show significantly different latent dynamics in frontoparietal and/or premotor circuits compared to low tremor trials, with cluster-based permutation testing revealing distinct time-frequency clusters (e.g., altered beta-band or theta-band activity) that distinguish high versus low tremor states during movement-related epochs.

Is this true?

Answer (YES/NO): YES